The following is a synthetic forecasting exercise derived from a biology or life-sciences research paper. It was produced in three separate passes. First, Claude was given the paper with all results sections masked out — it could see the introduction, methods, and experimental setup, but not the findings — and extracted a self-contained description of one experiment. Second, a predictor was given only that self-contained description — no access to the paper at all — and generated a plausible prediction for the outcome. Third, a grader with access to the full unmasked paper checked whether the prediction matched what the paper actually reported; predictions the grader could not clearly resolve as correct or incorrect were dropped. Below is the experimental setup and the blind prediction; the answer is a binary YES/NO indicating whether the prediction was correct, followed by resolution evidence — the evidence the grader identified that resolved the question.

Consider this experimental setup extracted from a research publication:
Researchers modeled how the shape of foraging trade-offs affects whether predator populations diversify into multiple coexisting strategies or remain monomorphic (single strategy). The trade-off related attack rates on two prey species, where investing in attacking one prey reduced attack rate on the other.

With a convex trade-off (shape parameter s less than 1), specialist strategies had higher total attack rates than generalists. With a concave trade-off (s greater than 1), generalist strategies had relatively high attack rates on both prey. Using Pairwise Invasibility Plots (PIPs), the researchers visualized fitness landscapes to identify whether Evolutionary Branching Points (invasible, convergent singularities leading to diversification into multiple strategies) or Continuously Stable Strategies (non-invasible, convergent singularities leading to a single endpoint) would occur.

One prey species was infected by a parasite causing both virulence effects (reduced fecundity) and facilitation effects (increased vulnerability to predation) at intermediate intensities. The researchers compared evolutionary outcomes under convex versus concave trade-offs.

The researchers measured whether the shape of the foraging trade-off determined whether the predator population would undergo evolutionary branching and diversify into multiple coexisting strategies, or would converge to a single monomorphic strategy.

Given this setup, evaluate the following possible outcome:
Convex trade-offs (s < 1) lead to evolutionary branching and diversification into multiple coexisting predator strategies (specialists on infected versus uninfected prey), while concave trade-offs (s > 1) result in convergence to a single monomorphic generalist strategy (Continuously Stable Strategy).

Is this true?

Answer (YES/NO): YES